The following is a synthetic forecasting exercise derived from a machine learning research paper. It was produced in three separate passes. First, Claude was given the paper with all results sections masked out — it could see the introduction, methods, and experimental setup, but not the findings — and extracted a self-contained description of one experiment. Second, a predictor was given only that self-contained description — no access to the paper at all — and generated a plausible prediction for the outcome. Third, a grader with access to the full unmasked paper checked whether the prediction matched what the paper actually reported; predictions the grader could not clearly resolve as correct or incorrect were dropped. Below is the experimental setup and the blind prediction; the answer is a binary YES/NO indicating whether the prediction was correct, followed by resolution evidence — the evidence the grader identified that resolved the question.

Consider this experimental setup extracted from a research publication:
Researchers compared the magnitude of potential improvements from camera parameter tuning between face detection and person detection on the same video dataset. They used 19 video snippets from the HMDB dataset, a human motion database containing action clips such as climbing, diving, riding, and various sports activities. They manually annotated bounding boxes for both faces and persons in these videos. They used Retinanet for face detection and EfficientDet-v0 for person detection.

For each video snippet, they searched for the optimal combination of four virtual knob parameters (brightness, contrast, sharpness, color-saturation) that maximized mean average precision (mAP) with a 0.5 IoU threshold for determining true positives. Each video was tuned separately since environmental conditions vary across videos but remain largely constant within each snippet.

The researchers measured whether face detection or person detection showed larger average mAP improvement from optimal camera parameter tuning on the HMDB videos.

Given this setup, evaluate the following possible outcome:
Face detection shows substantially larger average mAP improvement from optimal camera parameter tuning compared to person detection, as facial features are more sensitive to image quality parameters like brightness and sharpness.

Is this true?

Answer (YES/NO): NO